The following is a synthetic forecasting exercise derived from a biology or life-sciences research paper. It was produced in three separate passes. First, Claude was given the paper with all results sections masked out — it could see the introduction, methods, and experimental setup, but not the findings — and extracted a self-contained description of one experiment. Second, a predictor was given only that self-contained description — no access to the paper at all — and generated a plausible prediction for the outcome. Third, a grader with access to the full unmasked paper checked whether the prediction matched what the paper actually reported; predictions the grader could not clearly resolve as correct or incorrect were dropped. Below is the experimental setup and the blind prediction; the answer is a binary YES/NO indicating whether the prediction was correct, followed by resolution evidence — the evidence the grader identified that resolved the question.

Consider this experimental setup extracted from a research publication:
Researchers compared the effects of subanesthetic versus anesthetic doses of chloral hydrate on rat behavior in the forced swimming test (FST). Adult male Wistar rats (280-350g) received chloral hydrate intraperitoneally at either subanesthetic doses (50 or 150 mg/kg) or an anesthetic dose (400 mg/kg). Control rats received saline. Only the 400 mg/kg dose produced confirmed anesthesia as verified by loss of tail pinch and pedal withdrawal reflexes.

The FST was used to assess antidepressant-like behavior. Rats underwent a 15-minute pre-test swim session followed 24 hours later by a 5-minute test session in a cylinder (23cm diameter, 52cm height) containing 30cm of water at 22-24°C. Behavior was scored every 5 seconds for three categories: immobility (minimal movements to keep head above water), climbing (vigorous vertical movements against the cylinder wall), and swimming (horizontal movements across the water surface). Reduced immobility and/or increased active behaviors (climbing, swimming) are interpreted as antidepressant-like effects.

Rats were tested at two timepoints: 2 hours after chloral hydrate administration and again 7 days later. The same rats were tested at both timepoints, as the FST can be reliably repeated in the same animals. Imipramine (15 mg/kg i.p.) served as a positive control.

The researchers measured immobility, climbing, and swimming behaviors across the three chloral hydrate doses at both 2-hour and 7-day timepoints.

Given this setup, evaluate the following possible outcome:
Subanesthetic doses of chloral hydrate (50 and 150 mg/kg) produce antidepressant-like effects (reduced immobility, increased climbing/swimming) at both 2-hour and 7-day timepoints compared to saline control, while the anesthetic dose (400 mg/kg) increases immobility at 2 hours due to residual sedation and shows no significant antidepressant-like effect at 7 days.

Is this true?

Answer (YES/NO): NO